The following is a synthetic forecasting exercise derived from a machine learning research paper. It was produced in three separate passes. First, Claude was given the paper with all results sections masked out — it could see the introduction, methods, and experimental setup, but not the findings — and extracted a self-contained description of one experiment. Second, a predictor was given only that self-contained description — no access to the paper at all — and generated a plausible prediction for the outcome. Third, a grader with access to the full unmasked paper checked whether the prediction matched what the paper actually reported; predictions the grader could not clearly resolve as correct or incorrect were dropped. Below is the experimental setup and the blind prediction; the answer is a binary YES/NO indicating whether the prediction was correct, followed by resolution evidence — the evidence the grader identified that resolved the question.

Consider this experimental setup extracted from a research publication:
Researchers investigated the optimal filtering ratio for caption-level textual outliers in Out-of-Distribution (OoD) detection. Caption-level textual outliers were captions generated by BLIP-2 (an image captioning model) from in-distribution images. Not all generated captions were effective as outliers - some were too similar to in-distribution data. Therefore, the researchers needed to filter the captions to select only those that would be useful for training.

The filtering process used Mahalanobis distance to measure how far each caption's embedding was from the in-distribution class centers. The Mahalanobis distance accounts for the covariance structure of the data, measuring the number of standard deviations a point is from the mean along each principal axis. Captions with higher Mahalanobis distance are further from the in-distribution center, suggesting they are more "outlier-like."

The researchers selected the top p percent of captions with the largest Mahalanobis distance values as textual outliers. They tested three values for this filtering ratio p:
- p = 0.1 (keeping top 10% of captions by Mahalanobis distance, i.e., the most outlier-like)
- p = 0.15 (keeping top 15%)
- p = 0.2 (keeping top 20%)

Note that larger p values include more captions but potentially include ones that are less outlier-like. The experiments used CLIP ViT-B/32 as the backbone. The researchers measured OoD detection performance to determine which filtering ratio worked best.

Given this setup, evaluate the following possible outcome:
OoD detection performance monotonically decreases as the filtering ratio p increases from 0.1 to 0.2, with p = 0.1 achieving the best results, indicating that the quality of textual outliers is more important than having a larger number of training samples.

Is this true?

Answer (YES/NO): NO